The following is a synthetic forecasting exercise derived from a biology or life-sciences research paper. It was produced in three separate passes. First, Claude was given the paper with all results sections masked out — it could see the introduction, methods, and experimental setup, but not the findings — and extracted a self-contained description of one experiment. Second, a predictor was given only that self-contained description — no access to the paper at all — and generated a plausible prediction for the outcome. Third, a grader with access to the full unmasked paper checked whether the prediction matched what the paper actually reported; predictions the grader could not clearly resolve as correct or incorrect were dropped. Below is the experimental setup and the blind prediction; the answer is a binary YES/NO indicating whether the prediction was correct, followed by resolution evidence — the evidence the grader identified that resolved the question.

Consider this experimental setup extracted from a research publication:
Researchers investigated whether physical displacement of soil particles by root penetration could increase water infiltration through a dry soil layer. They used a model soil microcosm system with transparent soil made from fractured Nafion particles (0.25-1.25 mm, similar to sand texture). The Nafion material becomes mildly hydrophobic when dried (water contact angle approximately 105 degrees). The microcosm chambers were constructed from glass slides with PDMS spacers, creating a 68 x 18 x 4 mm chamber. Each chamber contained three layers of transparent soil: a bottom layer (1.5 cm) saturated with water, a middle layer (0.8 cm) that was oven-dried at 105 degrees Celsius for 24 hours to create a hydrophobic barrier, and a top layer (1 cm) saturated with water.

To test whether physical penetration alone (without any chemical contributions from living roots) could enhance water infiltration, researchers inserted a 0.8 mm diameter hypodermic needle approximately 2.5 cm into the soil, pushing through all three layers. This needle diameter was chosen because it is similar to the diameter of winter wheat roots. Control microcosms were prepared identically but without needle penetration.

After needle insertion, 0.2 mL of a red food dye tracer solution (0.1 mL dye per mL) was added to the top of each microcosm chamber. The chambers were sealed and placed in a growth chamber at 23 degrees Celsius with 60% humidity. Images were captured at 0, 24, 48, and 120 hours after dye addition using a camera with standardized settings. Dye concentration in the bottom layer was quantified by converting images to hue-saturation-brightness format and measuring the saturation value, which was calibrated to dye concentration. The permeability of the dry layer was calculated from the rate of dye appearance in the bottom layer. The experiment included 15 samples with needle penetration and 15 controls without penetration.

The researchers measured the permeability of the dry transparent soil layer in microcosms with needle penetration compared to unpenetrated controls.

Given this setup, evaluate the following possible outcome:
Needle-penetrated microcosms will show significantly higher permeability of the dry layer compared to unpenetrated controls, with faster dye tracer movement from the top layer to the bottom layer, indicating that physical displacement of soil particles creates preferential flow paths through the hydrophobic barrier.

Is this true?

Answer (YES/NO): NO